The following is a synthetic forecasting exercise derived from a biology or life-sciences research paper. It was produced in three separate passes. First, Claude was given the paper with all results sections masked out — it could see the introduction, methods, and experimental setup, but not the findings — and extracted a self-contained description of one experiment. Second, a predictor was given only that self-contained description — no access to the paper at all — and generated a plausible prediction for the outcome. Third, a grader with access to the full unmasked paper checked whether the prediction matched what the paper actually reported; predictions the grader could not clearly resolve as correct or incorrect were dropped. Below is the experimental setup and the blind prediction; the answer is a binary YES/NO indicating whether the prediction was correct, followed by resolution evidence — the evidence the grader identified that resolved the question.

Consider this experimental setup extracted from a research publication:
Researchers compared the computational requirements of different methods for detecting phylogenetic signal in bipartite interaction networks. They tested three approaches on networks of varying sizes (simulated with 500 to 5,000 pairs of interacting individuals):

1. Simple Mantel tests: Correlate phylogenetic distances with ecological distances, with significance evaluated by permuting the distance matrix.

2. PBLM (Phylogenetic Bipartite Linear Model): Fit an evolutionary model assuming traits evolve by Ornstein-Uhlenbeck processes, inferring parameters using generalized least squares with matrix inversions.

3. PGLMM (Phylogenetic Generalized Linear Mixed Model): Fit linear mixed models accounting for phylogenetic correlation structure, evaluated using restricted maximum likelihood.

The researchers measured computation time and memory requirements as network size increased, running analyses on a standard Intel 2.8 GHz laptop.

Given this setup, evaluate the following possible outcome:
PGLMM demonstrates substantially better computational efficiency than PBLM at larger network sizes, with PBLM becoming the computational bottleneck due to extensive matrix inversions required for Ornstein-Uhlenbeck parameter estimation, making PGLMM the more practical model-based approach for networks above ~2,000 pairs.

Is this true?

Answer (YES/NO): NO